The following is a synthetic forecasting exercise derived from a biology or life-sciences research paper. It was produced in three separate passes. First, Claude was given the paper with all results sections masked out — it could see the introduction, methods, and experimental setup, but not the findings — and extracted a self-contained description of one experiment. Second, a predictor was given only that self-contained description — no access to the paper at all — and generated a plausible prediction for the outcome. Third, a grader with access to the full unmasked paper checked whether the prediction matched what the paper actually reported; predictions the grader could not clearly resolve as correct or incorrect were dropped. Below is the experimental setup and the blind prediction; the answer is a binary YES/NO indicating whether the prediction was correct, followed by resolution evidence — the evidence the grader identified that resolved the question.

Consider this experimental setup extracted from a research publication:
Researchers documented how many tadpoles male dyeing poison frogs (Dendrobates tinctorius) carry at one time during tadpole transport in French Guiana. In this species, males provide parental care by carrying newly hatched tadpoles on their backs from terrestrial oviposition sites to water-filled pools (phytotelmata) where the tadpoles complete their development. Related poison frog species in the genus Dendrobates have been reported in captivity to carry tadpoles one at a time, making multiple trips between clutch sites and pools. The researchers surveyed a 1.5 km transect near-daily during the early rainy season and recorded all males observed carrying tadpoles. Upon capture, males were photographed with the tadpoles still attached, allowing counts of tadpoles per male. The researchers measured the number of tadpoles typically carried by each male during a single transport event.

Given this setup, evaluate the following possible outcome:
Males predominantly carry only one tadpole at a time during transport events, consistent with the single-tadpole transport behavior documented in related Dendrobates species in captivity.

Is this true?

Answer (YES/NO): YES